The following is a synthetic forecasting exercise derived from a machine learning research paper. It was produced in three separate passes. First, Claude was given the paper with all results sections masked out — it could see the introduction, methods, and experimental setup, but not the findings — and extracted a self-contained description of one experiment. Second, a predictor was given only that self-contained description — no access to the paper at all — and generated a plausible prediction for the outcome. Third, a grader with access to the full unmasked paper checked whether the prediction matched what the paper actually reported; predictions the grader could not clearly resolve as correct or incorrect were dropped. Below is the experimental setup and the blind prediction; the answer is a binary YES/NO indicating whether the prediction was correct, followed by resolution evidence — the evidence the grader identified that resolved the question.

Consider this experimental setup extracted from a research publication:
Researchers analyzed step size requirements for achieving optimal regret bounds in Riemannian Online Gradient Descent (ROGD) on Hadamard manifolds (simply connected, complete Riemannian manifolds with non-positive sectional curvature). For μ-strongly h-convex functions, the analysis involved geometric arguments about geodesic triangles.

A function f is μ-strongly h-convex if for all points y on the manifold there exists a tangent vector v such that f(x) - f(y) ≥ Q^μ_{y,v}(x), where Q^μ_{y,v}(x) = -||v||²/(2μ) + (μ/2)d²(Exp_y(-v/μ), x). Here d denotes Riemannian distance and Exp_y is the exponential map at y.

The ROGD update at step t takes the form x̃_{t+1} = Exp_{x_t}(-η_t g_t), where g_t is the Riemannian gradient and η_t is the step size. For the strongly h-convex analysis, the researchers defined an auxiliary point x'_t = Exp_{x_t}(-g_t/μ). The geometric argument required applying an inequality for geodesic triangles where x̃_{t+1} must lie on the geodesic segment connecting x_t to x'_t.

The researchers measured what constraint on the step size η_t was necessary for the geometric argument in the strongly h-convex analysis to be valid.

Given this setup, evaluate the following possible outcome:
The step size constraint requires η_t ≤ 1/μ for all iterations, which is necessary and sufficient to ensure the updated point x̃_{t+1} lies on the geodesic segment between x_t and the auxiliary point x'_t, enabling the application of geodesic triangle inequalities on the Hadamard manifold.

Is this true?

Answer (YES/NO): YES